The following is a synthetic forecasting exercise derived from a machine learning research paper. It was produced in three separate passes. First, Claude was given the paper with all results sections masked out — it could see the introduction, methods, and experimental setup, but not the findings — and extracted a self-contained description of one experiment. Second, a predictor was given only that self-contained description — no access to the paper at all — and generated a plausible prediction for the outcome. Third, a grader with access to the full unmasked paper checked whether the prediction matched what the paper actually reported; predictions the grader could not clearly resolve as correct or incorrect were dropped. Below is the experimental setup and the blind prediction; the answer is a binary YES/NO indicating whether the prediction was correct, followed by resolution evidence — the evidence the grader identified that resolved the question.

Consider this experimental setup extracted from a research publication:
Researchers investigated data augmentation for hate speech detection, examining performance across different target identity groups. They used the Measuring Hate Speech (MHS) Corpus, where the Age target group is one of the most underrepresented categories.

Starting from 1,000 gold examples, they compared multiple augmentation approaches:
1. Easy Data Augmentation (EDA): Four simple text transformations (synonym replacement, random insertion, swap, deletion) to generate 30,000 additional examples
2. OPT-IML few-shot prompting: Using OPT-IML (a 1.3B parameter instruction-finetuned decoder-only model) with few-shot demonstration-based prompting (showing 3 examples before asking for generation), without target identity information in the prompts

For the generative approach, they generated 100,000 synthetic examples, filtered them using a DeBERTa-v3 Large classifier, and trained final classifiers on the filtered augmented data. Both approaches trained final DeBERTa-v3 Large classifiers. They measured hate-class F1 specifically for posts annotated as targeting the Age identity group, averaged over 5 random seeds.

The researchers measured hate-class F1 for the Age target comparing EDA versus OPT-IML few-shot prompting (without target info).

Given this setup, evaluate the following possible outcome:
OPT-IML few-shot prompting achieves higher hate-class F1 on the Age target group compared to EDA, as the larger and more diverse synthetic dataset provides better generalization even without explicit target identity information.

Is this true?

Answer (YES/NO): YES